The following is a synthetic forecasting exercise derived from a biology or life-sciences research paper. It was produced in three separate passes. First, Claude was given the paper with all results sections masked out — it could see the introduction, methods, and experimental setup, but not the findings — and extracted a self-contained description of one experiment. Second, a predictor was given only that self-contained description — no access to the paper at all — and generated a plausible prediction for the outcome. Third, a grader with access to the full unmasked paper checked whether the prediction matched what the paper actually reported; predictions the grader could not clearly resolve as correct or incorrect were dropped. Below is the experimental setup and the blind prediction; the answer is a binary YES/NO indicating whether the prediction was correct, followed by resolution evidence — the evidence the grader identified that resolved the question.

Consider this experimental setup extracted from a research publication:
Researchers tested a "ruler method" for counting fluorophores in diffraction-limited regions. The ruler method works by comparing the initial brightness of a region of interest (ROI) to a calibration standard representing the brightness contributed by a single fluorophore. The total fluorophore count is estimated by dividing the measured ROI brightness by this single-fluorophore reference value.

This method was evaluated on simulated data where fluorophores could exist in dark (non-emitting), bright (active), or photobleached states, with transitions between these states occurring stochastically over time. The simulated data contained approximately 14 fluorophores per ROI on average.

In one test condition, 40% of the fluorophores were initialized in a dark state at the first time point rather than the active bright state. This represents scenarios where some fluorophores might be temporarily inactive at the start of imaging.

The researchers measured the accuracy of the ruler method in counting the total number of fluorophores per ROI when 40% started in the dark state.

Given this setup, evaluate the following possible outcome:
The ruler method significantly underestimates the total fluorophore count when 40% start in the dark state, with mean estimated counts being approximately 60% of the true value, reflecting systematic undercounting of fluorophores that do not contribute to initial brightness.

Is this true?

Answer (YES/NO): NO